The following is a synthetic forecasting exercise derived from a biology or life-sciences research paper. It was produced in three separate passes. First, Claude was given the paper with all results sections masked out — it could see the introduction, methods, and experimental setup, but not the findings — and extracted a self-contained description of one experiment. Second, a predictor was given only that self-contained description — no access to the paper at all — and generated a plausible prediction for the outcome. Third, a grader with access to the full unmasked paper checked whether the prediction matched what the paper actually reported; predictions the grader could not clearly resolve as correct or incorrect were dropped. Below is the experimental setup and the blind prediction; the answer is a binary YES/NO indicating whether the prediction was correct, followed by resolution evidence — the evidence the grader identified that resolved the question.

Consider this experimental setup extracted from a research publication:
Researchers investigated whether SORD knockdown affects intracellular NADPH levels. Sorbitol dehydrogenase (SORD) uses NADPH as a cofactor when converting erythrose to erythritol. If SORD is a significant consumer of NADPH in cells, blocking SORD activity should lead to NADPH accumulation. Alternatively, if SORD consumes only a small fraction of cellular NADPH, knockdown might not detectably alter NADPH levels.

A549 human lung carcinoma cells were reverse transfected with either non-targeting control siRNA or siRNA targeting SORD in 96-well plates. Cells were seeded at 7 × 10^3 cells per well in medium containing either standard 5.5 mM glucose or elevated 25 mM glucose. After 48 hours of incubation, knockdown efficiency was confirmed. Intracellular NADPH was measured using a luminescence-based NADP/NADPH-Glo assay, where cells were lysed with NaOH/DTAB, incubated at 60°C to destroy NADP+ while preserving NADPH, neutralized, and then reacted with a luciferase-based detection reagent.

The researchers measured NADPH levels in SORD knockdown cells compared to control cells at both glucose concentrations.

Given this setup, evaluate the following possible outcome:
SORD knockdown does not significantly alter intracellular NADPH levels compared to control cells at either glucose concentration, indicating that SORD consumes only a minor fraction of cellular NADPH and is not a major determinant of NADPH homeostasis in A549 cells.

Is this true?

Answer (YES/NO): YES